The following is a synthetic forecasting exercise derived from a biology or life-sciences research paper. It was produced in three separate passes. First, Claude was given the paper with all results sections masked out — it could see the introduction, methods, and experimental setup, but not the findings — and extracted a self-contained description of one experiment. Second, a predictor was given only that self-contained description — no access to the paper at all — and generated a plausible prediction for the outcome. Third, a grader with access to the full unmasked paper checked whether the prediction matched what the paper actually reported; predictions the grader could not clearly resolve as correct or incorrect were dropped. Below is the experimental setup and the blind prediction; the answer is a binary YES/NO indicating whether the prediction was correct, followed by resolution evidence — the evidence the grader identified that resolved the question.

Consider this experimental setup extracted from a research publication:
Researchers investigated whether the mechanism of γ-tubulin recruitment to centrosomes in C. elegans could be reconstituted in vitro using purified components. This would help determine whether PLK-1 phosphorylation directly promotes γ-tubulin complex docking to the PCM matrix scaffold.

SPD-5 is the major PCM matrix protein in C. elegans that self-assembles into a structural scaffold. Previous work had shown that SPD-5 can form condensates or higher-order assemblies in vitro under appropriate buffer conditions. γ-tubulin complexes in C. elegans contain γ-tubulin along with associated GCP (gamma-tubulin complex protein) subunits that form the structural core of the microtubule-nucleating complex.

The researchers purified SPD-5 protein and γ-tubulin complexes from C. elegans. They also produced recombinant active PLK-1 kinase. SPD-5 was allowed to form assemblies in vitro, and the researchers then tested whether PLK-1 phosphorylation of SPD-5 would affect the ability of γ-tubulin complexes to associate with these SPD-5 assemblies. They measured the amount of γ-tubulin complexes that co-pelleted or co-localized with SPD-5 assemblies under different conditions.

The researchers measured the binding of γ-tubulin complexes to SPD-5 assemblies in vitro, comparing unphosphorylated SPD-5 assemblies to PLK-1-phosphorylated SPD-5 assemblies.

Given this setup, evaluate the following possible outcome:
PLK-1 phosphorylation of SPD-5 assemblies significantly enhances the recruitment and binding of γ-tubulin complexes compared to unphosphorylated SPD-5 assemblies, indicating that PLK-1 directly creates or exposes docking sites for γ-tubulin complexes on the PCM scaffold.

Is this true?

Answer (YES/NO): YES